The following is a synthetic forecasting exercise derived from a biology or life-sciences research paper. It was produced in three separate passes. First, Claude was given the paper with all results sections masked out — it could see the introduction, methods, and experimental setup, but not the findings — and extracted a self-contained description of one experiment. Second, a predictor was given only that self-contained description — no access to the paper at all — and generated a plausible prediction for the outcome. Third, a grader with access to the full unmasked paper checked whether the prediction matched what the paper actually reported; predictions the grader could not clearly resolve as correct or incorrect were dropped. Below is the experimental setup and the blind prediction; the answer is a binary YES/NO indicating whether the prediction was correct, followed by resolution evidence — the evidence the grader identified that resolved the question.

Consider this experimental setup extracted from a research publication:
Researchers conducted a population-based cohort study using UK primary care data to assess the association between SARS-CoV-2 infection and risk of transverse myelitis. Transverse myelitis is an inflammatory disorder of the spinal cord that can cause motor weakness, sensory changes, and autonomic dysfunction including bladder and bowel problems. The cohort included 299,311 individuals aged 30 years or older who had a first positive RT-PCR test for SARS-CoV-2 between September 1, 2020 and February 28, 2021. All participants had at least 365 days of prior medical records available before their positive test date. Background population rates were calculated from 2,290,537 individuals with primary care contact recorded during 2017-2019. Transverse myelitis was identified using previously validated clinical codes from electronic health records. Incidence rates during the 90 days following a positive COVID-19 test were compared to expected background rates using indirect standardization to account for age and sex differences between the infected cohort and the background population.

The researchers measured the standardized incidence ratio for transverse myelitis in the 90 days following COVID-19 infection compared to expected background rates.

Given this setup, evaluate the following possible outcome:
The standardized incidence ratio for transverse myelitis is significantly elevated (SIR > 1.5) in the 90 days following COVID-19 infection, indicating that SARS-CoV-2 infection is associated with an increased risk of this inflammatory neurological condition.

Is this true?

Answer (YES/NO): NO